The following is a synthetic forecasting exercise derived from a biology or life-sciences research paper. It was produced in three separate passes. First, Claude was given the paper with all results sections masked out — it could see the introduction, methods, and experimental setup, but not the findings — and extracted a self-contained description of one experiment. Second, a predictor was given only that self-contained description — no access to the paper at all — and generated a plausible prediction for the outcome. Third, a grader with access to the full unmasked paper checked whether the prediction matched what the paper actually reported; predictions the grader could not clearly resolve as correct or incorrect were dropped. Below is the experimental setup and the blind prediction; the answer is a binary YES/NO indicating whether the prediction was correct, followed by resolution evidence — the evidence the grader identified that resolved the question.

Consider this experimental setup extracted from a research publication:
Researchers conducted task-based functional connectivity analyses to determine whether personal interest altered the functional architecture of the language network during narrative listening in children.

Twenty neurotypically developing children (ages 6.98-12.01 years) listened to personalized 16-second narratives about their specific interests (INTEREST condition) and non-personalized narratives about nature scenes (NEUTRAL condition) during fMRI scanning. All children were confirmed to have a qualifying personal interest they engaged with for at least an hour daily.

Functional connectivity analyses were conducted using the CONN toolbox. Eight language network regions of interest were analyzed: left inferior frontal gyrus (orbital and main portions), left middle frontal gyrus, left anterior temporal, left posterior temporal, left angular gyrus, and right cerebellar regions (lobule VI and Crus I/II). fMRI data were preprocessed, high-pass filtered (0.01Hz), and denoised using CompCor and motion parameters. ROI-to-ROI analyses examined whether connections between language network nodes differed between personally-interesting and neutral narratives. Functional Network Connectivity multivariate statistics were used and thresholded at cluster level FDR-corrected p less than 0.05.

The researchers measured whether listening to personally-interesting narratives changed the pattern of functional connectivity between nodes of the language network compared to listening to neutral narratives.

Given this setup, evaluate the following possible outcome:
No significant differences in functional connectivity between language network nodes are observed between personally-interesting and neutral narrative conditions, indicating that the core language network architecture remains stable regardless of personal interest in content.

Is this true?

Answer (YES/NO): YES